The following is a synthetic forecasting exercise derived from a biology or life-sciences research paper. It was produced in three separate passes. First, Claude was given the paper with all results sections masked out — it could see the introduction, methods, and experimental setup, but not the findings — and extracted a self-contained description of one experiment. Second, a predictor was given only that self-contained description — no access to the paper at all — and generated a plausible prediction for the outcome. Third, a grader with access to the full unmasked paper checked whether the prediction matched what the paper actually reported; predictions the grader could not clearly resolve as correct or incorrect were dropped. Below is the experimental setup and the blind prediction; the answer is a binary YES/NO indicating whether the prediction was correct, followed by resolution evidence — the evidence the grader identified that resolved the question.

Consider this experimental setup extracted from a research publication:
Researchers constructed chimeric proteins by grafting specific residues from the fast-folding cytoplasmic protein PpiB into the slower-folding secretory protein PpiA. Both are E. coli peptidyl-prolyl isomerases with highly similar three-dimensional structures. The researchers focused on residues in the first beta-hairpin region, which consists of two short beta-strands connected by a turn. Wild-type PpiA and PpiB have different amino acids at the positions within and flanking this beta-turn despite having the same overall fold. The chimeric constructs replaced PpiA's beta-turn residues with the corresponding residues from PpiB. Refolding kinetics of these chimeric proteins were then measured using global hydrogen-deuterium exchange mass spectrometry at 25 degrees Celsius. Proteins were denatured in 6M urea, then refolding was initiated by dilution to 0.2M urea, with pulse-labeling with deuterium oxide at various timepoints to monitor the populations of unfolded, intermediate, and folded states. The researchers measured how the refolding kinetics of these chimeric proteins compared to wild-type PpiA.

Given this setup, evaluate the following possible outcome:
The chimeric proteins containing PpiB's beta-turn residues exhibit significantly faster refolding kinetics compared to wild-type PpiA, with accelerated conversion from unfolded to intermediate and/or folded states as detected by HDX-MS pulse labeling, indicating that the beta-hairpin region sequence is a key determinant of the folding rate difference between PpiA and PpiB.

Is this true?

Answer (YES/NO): NO